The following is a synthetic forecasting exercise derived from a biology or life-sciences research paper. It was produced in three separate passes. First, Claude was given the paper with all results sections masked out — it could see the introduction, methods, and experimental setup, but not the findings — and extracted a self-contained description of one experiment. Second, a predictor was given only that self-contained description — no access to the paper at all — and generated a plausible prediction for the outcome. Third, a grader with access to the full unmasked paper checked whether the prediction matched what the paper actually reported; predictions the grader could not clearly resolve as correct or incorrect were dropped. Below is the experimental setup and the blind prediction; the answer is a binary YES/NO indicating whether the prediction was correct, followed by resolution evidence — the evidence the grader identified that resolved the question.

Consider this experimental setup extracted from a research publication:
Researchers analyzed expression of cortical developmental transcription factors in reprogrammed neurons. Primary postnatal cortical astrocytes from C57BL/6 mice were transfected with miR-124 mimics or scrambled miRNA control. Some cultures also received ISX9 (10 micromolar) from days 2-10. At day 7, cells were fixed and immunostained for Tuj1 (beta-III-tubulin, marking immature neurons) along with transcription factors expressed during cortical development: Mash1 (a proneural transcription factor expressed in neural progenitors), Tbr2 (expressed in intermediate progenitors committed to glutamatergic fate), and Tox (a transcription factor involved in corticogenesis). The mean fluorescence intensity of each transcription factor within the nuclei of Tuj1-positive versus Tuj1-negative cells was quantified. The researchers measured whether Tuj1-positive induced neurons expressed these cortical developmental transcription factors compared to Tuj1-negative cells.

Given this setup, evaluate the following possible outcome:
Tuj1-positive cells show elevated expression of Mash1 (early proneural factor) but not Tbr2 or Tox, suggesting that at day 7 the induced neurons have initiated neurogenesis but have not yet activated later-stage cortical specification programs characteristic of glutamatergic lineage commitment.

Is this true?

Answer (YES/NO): NO